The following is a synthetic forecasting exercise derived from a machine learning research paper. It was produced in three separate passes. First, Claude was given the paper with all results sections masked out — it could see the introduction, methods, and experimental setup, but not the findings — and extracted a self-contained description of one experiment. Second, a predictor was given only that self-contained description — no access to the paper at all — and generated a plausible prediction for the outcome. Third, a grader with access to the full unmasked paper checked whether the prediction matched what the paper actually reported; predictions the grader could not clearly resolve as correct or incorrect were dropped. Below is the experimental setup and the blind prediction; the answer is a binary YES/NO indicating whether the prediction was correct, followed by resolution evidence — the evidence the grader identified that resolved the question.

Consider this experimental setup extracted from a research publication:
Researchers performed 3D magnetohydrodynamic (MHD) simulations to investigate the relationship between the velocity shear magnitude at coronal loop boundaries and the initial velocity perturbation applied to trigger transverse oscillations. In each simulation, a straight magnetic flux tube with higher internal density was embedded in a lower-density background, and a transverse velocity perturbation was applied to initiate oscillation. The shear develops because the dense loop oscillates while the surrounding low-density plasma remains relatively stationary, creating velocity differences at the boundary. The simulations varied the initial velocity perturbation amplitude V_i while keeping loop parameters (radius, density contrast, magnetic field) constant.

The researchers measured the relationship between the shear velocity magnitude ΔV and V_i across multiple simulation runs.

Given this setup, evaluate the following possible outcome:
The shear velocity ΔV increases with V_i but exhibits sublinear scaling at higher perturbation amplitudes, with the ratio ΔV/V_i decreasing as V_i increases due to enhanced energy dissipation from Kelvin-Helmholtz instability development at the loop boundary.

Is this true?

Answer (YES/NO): NO